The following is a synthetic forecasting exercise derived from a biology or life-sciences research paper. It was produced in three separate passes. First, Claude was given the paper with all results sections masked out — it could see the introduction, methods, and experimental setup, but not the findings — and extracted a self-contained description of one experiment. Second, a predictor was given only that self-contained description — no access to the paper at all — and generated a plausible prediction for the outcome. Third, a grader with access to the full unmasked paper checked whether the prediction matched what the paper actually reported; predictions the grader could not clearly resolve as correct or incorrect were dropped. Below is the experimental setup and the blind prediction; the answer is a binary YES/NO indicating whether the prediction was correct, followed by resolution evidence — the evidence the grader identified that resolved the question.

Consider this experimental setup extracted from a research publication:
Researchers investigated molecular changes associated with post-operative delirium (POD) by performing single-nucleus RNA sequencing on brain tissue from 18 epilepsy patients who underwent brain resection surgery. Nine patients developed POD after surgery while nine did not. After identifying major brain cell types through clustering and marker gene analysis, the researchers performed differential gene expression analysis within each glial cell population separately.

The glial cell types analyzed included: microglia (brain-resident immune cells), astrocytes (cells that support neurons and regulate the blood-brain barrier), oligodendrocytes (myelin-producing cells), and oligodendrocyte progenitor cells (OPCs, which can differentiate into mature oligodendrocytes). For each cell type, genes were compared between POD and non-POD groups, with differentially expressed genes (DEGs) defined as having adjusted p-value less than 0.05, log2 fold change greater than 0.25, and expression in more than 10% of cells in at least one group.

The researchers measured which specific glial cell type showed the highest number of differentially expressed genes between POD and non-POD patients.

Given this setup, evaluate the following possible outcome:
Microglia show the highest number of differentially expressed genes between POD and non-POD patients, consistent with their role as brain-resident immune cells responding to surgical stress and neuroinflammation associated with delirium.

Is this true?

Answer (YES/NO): NO